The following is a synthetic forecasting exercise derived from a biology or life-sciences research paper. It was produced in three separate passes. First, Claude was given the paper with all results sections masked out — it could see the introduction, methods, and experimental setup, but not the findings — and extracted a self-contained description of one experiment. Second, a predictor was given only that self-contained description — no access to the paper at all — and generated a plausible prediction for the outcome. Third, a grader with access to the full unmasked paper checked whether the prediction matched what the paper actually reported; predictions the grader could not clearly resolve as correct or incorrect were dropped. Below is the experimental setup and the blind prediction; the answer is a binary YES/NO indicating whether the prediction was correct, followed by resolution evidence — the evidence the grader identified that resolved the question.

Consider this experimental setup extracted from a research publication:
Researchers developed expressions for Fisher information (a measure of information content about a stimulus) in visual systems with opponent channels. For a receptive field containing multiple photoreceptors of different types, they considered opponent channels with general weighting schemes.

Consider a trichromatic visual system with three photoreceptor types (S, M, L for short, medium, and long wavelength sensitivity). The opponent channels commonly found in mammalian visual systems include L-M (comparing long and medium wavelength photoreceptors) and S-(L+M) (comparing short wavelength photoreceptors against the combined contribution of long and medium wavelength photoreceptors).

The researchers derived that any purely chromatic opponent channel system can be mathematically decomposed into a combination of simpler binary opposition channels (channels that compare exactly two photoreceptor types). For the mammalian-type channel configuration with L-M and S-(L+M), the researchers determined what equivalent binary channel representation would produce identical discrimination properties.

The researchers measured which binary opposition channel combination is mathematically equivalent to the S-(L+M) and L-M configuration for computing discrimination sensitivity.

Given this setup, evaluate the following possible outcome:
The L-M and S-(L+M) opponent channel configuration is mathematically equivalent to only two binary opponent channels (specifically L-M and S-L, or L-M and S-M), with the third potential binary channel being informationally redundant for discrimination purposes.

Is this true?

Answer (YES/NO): NO